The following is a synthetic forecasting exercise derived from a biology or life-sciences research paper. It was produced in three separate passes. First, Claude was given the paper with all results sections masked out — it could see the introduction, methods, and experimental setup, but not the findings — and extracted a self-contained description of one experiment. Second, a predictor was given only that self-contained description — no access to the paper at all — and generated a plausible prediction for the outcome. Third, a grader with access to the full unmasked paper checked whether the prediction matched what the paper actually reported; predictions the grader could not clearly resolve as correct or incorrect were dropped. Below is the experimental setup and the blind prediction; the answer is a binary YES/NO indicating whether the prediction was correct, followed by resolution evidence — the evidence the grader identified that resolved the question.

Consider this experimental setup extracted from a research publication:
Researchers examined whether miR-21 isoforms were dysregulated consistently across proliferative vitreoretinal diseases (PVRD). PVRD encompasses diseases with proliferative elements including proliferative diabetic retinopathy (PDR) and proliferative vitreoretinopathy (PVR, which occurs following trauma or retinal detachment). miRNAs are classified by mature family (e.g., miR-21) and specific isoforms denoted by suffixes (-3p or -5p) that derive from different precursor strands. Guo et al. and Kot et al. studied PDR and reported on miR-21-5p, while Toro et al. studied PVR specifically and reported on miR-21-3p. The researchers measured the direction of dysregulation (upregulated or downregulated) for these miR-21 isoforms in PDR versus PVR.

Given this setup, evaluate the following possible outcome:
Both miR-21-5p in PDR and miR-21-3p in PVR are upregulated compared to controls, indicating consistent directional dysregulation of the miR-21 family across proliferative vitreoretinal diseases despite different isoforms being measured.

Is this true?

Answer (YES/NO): NO